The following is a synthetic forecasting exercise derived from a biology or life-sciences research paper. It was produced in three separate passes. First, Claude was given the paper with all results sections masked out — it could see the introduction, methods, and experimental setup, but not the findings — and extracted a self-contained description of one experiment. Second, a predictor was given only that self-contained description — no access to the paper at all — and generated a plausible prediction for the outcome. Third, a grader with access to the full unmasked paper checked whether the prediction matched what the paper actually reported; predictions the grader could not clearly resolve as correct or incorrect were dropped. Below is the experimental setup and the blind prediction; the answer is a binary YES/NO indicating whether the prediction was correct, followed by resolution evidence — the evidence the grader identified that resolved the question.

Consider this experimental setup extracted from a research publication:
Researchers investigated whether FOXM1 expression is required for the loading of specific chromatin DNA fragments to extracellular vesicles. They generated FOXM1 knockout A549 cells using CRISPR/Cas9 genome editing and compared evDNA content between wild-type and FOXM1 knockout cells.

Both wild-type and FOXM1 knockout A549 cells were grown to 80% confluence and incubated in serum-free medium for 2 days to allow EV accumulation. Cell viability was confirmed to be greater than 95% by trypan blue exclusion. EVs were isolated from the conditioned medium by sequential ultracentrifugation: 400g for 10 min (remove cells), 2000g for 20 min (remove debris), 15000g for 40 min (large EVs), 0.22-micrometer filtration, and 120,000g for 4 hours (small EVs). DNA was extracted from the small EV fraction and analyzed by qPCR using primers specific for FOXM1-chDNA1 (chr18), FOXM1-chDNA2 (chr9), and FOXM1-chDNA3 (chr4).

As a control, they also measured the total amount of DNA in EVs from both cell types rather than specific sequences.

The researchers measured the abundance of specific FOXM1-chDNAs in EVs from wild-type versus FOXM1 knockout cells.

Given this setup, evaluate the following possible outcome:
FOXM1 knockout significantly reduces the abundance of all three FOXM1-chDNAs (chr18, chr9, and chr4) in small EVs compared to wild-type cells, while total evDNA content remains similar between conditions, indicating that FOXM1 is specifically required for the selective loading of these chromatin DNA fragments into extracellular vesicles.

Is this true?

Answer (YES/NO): YES